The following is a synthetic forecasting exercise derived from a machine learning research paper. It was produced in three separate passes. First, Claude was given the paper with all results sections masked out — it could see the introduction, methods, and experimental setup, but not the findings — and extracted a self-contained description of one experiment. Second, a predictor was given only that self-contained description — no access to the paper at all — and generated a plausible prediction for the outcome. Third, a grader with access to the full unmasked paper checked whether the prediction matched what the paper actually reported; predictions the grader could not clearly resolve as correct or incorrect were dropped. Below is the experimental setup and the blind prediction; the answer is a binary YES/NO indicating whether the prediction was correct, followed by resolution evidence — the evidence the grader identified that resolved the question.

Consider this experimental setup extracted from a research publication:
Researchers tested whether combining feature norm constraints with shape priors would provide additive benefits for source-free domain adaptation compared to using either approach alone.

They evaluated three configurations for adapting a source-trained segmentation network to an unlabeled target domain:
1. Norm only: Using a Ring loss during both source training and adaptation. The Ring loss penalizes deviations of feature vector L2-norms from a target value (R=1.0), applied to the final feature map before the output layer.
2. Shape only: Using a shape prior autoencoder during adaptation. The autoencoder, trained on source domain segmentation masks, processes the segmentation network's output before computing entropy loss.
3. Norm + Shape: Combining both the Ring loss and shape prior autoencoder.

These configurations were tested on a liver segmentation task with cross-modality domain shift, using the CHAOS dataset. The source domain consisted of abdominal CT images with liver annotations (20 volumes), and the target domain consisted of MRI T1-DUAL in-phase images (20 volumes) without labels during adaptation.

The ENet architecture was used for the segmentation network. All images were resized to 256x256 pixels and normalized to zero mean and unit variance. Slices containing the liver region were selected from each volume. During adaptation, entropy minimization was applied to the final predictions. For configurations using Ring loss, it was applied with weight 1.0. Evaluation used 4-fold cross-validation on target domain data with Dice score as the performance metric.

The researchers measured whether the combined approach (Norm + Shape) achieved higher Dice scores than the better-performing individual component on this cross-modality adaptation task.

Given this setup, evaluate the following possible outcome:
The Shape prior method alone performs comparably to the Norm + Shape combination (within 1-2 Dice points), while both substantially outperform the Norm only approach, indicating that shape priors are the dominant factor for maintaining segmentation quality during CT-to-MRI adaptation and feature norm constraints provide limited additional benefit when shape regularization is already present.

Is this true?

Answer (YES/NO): NO